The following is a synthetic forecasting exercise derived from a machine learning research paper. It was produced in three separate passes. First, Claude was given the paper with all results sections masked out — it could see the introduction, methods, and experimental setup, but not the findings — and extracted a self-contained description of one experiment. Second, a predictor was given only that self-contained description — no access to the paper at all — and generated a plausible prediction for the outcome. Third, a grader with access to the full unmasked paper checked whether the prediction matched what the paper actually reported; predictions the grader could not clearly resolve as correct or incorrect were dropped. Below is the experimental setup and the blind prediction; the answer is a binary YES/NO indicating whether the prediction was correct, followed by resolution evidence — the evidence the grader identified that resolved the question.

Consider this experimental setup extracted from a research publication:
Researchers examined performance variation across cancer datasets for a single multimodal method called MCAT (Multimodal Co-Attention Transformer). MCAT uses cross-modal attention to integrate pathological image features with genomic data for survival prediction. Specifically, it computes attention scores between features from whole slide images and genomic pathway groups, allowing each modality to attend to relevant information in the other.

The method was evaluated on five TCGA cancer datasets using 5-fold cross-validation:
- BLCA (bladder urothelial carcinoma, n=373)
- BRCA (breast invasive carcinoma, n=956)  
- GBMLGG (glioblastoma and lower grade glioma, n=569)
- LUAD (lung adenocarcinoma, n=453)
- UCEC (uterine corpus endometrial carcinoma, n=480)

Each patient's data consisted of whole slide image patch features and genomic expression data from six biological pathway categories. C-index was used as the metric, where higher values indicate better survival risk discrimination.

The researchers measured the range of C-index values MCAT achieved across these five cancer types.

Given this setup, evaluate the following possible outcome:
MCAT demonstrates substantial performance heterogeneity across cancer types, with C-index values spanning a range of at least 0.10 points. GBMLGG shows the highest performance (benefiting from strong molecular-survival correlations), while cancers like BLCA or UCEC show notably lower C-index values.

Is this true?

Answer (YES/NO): YES